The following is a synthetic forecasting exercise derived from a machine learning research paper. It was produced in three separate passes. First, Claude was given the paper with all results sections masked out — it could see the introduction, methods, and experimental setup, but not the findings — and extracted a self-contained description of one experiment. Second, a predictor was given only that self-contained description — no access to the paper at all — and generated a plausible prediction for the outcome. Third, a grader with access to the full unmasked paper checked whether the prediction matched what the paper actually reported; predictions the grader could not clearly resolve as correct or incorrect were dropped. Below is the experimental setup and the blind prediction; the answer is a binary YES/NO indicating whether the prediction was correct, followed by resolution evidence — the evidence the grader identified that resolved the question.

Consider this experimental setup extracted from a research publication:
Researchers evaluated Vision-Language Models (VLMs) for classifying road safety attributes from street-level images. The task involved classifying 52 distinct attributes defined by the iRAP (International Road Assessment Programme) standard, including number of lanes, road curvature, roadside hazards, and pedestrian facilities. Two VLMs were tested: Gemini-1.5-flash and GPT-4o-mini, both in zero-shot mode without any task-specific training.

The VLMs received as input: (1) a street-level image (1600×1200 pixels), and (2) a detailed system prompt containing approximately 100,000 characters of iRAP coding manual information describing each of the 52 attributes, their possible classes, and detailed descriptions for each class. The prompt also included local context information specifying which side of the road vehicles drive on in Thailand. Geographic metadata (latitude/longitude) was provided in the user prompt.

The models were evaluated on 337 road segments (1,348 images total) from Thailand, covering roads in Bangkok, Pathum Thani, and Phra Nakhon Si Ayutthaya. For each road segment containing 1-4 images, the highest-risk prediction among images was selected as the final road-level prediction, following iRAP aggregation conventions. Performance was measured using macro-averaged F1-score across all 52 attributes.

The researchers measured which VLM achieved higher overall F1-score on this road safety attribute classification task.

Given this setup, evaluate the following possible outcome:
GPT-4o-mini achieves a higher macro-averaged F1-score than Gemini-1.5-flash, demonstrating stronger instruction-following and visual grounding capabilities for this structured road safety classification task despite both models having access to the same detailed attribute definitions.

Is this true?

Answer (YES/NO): NO